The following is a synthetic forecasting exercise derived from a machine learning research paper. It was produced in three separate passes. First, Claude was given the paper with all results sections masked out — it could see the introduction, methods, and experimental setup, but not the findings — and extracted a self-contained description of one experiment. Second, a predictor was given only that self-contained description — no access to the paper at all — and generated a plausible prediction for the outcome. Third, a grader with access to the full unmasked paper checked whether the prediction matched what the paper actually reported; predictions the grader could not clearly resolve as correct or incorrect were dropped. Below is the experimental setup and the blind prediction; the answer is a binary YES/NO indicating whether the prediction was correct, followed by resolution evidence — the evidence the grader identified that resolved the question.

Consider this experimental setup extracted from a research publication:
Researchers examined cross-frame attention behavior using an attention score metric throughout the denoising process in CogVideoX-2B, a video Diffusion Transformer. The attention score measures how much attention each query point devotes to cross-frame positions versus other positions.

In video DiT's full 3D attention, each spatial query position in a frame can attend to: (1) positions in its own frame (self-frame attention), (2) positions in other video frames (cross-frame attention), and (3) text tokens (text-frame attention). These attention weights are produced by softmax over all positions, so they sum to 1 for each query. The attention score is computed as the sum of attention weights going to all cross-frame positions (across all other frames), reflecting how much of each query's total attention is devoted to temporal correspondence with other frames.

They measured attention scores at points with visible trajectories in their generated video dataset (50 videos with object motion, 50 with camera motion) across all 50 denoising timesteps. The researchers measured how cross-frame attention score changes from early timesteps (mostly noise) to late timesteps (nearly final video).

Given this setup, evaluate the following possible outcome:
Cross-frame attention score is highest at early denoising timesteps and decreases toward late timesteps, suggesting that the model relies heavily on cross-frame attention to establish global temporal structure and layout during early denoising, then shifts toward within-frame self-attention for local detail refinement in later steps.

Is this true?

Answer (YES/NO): NO